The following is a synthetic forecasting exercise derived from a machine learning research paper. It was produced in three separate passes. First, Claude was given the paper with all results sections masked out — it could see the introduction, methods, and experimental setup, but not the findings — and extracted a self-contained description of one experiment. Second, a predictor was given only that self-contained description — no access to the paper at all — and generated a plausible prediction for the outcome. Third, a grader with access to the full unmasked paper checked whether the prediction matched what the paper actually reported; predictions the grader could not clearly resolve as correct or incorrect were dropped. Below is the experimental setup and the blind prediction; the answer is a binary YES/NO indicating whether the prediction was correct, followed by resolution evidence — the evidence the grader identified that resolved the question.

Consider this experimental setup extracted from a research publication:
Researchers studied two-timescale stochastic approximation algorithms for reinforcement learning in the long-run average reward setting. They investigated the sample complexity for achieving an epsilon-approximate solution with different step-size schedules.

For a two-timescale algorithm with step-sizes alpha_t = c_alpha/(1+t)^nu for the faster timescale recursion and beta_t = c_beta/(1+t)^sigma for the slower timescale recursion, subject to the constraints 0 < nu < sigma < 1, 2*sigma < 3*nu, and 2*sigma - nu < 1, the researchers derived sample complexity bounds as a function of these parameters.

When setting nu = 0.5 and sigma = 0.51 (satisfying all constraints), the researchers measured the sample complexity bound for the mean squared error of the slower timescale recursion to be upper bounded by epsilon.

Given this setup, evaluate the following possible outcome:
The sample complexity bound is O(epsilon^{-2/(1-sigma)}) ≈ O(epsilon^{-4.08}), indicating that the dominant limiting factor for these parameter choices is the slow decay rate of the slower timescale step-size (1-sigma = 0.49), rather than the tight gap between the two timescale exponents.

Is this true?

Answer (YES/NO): NO